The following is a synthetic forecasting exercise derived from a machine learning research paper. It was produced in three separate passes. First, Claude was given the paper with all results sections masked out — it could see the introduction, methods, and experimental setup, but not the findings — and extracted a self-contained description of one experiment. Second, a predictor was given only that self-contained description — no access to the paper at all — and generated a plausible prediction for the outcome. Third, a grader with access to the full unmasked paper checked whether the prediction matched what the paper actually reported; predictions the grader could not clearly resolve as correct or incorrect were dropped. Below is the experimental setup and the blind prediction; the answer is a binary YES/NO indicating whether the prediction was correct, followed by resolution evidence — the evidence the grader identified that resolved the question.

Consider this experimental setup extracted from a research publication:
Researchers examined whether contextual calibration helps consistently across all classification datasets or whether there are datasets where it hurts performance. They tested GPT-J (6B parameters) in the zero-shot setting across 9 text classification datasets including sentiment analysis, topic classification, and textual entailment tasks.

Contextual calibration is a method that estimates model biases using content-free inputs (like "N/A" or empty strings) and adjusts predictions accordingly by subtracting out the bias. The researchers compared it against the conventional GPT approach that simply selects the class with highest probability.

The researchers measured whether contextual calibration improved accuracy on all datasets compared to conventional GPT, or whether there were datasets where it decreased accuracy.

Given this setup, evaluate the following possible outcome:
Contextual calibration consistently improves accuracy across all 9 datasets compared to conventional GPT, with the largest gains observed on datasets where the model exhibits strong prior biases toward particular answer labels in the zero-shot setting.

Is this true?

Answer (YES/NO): NO